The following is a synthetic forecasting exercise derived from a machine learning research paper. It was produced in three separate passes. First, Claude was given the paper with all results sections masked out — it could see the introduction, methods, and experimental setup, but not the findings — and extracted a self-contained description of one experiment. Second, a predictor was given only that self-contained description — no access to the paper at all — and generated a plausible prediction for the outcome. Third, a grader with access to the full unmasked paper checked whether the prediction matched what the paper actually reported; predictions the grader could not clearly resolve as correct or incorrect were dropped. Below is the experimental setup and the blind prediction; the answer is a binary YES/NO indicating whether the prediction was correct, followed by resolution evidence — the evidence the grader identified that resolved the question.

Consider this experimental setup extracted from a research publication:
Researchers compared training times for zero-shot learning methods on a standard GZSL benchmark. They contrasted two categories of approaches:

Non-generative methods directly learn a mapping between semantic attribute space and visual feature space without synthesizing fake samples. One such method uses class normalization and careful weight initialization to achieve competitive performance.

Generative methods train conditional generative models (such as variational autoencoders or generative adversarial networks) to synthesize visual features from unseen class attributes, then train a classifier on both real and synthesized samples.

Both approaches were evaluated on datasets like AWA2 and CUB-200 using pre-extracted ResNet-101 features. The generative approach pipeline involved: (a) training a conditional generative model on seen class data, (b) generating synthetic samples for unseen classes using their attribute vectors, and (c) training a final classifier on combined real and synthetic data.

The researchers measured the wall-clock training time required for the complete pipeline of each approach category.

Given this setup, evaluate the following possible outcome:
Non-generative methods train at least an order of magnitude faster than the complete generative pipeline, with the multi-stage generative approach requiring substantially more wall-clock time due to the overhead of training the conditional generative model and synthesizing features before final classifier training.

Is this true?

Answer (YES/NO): YES